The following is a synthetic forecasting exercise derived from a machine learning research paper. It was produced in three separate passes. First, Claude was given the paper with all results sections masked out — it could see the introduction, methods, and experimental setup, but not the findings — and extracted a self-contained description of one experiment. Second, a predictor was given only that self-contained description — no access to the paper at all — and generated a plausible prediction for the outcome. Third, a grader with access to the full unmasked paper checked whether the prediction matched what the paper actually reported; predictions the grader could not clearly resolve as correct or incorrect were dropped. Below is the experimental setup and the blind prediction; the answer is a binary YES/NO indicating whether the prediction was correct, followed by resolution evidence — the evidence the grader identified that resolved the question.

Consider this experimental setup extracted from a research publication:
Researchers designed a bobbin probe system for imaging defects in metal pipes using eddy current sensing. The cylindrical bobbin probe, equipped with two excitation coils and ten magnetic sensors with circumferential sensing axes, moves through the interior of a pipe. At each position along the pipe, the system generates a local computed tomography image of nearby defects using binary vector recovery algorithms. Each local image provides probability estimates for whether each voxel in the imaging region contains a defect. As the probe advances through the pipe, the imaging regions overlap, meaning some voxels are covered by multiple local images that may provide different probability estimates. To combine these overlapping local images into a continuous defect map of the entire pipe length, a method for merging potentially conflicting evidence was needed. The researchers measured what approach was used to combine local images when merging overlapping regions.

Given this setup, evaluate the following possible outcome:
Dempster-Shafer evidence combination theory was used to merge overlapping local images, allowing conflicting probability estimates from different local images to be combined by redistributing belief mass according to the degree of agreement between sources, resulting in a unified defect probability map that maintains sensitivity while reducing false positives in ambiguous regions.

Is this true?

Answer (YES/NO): NO